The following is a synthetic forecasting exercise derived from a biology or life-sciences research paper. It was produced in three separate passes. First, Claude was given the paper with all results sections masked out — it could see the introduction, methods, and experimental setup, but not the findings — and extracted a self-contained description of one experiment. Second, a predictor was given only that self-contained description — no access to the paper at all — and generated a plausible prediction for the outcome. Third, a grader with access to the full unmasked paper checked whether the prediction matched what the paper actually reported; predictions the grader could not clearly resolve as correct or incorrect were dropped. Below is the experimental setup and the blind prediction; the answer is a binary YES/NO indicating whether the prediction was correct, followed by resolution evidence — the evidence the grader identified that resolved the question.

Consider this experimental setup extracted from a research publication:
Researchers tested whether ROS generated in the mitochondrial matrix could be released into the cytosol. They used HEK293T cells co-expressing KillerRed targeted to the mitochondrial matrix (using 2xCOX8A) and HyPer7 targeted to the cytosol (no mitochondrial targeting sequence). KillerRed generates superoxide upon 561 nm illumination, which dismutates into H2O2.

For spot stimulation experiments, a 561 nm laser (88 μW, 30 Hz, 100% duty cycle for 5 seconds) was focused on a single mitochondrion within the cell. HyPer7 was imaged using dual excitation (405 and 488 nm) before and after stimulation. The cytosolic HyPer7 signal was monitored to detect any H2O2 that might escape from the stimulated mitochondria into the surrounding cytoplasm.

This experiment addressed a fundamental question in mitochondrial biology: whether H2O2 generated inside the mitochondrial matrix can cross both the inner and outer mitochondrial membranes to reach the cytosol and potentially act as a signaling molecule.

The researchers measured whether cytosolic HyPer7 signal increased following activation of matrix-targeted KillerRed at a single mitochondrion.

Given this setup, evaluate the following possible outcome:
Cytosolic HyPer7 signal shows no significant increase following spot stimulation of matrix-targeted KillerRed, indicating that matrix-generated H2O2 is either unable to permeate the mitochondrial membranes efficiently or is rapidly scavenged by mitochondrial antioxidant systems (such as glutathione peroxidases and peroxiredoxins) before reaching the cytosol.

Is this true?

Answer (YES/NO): YES